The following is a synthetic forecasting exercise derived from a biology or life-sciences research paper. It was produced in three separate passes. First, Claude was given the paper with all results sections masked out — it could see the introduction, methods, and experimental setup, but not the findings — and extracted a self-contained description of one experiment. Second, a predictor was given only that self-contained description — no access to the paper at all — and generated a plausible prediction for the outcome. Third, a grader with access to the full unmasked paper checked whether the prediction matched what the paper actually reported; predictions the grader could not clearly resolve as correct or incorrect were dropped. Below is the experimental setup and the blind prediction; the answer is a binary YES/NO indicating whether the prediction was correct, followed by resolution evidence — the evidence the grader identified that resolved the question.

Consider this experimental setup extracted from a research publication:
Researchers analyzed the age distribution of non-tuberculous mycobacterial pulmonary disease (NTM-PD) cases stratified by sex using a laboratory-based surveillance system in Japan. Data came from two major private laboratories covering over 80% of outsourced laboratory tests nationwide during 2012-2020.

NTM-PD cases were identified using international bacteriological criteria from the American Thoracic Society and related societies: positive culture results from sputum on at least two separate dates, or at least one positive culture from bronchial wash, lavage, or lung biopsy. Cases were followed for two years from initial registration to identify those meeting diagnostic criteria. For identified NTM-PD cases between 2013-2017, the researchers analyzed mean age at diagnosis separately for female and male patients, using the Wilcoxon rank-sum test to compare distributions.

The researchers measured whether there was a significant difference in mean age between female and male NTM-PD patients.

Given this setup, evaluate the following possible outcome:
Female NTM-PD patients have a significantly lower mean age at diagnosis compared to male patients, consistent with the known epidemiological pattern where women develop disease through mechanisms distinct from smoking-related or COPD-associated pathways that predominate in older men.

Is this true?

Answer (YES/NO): YES